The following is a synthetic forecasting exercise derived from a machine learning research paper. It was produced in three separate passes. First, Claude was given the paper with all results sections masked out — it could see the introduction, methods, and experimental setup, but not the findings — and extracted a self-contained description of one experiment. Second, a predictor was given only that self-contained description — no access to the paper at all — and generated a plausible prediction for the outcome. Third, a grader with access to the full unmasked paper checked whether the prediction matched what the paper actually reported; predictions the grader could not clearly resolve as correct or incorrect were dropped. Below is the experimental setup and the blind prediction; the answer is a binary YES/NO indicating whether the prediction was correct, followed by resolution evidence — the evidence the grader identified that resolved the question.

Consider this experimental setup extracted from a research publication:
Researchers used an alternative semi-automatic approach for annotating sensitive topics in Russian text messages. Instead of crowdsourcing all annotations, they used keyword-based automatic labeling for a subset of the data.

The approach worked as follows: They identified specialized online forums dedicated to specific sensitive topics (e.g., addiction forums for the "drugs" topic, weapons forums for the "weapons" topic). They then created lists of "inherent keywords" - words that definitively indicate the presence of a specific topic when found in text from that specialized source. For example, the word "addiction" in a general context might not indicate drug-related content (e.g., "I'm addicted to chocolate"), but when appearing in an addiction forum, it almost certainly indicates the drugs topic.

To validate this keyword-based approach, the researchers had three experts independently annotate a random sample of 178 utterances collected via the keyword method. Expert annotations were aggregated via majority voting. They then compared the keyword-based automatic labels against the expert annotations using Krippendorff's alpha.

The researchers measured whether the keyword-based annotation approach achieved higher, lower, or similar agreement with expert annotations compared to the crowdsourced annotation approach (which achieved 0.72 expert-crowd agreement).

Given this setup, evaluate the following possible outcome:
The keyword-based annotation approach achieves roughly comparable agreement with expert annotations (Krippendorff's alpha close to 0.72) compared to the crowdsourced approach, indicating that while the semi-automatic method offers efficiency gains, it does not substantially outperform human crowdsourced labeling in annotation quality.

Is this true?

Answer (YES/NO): YES